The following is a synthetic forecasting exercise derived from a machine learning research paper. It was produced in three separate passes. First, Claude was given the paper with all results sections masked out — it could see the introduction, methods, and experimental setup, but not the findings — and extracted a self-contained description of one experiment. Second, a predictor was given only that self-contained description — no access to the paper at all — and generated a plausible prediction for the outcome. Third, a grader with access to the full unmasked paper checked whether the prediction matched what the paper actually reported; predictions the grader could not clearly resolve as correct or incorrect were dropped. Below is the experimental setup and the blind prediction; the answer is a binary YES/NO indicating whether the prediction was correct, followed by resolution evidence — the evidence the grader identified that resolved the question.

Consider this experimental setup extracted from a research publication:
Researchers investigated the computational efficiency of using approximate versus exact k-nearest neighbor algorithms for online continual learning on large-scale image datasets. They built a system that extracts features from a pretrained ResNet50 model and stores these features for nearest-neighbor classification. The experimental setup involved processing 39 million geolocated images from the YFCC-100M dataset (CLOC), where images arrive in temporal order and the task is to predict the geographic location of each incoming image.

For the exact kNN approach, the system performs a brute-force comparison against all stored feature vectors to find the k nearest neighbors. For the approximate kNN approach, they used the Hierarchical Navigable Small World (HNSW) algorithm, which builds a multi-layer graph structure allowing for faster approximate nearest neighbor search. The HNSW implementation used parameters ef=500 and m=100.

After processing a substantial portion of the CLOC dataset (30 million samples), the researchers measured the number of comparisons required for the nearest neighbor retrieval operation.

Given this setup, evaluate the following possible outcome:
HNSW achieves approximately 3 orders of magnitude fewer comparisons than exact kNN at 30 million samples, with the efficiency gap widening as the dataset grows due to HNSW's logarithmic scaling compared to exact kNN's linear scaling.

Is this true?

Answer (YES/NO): NO